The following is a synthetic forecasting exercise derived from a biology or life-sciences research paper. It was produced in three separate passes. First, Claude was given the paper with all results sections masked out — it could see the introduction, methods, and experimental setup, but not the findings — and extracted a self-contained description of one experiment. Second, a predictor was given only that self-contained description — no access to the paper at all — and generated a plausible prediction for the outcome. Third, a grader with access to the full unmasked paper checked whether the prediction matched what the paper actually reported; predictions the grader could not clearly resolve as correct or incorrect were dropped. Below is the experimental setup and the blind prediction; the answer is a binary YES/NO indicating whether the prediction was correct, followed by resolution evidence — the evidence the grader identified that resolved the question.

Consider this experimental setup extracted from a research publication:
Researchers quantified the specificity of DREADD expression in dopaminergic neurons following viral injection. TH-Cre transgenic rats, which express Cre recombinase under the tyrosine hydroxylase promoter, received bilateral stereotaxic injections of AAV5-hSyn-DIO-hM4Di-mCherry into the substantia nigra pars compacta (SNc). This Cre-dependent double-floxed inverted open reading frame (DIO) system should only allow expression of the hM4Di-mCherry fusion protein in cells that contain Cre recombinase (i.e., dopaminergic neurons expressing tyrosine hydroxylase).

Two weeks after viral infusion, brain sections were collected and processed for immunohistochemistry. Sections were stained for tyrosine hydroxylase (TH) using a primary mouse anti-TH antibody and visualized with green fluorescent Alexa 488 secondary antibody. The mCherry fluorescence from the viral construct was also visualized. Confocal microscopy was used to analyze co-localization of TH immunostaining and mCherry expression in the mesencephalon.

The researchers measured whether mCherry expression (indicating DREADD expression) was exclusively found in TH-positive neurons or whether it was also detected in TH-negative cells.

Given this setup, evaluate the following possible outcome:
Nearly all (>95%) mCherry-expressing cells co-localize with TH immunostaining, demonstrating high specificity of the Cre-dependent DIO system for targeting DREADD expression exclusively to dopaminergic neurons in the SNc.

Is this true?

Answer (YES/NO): YES